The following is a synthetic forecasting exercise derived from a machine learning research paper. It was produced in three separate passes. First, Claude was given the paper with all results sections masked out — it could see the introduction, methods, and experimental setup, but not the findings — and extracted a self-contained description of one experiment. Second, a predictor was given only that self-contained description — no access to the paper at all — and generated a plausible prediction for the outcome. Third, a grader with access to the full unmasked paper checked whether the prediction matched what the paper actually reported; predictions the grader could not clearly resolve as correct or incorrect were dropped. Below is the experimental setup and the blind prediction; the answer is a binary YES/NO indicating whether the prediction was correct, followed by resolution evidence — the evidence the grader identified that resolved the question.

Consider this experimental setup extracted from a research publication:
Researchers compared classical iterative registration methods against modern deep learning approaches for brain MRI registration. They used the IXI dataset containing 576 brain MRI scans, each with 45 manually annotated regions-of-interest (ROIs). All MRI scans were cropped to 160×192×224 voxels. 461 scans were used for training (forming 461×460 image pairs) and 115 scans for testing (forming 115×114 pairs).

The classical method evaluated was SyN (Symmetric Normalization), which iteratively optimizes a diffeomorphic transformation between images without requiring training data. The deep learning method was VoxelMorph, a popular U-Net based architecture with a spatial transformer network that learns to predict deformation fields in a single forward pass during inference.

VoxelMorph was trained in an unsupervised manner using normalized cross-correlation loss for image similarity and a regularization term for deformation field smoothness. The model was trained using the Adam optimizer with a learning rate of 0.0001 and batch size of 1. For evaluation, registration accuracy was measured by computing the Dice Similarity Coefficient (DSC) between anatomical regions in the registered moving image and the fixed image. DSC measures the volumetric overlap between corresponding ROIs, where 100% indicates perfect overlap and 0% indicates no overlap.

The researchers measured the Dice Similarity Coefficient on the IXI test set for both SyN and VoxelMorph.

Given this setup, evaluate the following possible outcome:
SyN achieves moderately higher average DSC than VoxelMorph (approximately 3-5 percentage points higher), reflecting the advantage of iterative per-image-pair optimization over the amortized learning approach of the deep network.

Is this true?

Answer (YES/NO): NO